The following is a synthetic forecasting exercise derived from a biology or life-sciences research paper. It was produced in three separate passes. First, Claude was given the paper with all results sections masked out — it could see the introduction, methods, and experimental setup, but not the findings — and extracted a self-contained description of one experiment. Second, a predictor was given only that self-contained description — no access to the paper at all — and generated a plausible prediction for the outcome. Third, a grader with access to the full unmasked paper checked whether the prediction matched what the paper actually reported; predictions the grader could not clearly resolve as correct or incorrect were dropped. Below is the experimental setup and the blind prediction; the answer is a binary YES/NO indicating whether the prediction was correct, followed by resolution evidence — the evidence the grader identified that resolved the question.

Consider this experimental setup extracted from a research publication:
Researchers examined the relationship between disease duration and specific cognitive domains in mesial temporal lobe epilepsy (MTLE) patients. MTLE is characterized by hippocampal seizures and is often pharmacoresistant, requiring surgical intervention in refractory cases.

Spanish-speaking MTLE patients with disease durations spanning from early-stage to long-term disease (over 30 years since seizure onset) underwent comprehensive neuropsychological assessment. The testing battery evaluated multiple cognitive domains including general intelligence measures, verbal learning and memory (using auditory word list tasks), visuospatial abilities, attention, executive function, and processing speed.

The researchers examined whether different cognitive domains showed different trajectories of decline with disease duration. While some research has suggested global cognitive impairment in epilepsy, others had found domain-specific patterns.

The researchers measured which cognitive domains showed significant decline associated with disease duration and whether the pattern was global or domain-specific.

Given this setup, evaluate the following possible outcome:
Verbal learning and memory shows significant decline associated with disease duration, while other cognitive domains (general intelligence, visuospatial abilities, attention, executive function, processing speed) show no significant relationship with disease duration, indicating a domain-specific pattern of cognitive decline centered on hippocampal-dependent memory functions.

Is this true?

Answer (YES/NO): NO